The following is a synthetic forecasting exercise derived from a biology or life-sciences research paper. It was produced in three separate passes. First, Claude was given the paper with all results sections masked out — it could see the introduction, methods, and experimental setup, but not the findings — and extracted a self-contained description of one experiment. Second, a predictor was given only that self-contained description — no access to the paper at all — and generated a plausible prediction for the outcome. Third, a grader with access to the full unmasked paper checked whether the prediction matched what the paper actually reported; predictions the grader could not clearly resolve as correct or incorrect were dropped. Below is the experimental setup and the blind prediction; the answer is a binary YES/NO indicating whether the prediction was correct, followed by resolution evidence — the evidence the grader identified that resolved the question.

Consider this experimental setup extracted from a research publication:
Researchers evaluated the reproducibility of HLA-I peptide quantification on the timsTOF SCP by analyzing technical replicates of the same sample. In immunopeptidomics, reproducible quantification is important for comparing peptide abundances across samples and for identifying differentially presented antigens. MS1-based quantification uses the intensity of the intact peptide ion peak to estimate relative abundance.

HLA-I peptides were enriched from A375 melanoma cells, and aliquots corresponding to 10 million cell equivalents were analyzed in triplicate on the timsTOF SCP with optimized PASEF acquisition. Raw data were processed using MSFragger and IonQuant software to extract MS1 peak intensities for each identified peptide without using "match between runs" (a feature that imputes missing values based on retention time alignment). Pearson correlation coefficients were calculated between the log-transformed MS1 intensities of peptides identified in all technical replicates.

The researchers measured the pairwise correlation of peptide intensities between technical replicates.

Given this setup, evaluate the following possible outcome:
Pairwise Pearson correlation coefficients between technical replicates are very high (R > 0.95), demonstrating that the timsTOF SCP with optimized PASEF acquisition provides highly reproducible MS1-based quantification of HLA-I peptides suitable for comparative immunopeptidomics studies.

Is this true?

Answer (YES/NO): NO